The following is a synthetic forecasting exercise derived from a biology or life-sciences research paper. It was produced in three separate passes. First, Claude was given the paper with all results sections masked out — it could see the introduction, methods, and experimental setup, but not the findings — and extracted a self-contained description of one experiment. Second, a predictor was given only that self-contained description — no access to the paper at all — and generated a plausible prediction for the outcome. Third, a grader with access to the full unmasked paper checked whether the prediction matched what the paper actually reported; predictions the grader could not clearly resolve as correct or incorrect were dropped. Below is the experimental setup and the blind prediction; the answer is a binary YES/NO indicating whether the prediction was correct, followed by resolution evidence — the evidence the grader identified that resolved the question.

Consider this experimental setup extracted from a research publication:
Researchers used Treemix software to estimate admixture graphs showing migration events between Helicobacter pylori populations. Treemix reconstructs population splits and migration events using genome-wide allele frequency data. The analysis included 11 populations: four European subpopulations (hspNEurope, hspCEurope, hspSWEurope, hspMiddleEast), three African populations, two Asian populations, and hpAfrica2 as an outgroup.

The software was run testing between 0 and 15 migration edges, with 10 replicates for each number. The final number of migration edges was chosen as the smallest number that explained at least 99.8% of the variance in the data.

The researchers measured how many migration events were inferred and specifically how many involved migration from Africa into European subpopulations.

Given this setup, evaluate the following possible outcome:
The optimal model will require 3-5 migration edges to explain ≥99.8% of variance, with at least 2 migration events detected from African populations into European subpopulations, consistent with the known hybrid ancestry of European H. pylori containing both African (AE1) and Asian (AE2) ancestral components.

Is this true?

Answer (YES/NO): NO